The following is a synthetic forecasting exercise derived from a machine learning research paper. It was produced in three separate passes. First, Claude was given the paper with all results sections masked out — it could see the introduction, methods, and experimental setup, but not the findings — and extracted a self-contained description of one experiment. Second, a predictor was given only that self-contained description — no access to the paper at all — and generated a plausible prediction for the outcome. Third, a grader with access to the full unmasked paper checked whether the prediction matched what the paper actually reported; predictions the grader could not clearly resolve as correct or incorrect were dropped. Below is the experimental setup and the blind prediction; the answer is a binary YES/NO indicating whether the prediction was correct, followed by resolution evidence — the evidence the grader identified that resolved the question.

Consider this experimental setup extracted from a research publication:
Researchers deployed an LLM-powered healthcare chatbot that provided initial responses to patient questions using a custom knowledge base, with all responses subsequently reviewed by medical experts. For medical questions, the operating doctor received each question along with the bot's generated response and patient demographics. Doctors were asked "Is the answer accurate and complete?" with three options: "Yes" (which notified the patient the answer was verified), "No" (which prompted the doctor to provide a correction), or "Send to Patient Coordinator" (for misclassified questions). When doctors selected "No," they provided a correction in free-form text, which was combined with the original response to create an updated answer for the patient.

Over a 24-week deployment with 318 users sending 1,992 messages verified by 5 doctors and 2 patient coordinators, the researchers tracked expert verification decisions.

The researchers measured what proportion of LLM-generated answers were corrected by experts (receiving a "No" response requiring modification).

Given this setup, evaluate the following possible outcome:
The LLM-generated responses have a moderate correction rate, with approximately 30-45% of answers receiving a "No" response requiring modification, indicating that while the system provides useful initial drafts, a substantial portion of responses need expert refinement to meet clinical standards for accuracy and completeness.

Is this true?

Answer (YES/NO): NO